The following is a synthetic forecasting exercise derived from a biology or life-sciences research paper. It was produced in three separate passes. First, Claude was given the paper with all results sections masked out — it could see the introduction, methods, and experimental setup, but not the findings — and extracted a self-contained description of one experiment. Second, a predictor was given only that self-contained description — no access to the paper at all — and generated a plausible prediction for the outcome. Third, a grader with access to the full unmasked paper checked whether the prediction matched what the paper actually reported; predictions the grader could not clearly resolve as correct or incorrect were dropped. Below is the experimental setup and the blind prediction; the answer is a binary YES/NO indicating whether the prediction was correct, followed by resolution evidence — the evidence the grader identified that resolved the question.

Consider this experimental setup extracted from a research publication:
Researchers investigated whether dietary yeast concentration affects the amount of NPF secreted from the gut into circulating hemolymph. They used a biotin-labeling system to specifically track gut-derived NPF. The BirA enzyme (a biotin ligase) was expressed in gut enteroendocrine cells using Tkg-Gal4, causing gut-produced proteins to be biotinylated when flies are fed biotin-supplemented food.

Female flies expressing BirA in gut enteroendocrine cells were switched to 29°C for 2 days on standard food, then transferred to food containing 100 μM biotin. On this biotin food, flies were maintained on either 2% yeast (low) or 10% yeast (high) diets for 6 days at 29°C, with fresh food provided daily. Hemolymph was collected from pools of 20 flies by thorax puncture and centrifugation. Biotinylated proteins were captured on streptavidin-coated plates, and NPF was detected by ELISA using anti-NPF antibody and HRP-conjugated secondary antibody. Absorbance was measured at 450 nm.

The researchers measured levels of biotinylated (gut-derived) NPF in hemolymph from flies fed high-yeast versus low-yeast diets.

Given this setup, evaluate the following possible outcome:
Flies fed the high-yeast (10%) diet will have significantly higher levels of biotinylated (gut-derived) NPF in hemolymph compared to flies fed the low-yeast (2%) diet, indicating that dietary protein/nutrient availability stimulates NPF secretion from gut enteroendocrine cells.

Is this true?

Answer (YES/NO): YES